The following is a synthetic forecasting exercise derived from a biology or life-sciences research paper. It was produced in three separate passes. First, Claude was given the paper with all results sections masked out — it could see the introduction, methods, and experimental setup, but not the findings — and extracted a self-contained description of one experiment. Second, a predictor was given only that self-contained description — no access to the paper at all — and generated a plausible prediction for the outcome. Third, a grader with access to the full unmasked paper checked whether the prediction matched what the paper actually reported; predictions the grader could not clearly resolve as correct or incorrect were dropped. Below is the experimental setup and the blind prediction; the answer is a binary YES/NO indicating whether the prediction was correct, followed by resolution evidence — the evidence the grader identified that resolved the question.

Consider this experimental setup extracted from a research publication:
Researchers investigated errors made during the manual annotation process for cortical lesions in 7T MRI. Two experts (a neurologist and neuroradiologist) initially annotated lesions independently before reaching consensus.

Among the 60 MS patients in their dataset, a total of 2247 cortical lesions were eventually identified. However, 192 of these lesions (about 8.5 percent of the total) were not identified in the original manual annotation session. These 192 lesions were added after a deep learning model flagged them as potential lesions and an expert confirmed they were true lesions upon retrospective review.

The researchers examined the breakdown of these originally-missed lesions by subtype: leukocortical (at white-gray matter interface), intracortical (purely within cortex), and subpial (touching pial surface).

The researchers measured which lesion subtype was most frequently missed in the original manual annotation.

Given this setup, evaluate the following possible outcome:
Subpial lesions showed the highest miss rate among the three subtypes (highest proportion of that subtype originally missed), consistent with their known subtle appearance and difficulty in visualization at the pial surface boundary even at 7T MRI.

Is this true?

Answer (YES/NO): YES